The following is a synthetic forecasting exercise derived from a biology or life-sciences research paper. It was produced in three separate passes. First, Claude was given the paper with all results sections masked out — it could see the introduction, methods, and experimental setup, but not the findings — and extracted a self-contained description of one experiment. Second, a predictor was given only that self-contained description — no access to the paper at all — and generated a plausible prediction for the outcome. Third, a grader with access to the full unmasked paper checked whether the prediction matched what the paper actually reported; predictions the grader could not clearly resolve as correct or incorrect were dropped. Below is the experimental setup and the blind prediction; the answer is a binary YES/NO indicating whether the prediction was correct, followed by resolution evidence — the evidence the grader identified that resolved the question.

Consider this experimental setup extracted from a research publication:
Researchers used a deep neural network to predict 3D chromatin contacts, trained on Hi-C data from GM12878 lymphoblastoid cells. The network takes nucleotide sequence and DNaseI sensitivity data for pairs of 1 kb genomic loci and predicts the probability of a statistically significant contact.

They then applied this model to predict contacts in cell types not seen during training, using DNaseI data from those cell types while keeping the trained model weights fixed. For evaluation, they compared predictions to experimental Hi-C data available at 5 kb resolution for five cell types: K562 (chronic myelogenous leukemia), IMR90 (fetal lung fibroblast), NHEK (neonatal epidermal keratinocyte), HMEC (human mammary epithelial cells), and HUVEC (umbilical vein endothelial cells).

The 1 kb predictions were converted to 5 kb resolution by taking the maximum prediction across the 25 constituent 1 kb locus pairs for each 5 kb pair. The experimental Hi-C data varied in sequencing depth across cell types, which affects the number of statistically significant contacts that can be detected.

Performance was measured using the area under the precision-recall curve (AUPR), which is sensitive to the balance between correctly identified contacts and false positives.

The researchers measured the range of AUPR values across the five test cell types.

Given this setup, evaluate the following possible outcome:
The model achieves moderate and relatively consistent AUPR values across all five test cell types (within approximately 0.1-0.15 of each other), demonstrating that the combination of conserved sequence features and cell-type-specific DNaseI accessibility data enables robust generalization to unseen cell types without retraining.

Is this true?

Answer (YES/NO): NO